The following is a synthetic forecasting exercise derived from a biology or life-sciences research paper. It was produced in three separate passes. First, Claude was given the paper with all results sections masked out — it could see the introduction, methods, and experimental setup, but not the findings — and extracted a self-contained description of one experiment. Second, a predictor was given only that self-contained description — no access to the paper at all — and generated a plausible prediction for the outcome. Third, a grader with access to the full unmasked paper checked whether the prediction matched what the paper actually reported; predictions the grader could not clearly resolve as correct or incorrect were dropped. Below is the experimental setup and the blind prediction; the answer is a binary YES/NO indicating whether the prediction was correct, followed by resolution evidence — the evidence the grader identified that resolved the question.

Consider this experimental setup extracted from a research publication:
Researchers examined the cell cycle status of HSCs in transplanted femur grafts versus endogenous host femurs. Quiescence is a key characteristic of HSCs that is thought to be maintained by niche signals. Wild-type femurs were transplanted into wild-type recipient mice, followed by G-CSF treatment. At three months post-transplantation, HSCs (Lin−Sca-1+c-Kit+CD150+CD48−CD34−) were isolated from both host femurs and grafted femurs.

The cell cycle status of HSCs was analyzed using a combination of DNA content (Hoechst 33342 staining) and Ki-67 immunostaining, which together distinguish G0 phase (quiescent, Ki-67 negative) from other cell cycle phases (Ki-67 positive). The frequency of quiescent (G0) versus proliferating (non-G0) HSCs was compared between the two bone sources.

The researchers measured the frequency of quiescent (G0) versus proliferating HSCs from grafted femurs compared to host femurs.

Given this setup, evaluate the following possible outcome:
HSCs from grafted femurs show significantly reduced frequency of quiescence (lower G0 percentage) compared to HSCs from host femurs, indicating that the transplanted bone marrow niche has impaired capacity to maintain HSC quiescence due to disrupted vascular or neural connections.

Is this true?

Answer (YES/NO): NO